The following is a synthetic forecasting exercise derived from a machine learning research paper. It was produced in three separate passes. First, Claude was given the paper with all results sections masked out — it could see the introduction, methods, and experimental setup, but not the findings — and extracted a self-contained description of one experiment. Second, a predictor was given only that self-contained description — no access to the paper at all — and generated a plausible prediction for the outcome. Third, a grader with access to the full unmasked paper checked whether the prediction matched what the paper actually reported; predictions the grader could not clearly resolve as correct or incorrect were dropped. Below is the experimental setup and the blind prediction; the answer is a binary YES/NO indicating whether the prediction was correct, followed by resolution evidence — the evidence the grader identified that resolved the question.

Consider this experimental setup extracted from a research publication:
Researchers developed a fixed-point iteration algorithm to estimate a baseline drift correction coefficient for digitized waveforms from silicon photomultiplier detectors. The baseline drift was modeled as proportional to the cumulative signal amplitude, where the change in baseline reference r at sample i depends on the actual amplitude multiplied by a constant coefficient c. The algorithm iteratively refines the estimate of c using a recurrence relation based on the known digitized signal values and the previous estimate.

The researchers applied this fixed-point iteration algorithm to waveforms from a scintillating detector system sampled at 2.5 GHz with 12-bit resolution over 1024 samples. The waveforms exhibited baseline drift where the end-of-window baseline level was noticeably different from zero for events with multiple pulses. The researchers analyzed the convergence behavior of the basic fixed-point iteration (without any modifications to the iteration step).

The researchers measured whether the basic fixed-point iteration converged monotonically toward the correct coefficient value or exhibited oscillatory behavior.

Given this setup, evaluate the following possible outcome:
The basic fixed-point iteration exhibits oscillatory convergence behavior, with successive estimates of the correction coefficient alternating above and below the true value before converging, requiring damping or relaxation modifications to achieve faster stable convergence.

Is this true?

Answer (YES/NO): YES